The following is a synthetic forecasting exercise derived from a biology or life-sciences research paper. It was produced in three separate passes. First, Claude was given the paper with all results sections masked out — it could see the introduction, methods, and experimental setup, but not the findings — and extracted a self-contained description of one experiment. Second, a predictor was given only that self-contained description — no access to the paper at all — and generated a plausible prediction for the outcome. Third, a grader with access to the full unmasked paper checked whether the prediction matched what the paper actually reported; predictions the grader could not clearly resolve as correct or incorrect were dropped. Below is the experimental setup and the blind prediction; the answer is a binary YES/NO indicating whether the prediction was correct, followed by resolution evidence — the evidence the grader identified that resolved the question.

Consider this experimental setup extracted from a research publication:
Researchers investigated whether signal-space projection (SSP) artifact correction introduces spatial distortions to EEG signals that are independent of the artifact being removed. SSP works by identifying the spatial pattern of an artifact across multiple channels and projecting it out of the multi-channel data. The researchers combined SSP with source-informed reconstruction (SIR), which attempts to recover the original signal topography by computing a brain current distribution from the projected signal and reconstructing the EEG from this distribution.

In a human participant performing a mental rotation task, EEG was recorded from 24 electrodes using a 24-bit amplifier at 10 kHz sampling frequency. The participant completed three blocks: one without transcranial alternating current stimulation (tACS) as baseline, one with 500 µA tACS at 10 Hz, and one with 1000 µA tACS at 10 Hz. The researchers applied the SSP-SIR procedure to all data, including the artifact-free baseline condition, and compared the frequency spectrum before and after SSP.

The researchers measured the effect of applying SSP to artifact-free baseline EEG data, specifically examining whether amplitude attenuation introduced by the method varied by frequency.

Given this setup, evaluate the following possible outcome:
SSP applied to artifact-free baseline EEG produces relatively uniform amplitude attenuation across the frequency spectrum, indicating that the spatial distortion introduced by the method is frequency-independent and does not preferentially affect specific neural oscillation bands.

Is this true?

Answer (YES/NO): YES